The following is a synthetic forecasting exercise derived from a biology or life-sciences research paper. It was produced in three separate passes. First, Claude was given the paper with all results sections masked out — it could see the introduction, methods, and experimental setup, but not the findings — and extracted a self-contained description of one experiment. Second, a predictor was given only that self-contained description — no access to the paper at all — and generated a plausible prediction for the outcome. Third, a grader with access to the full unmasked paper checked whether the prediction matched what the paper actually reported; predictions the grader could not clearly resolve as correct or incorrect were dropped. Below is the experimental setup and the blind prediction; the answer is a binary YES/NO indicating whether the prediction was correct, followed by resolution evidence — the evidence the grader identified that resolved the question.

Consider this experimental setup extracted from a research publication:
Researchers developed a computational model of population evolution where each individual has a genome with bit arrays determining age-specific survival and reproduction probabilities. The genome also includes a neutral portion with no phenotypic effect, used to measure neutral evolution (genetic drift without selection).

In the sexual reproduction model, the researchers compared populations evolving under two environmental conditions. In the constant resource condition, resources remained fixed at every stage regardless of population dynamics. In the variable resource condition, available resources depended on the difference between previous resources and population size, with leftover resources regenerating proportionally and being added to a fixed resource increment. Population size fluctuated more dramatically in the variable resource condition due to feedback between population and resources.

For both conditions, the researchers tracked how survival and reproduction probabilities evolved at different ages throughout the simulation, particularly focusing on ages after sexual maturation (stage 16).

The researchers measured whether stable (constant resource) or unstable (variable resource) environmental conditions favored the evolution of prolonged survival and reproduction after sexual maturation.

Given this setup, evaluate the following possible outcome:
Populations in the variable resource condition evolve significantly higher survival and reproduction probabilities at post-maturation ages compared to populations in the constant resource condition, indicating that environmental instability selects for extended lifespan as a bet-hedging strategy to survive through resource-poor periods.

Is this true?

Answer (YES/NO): NO